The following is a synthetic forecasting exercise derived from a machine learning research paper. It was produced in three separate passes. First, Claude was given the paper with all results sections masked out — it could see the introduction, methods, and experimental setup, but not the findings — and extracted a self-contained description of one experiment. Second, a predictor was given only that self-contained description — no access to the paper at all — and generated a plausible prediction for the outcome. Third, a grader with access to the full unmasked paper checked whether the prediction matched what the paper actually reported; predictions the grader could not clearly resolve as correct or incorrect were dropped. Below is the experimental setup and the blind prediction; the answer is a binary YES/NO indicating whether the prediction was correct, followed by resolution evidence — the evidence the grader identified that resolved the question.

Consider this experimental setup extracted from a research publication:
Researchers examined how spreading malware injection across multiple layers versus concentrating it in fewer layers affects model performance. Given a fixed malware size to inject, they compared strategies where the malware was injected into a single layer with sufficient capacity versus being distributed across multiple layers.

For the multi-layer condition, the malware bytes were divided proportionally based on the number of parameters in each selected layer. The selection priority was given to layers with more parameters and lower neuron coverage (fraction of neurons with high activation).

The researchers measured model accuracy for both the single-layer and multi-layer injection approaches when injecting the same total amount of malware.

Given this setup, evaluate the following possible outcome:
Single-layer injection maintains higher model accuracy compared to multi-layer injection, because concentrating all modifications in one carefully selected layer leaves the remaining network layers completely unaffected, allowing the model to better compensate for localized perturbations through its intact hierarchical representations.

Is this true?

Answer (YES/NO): YES